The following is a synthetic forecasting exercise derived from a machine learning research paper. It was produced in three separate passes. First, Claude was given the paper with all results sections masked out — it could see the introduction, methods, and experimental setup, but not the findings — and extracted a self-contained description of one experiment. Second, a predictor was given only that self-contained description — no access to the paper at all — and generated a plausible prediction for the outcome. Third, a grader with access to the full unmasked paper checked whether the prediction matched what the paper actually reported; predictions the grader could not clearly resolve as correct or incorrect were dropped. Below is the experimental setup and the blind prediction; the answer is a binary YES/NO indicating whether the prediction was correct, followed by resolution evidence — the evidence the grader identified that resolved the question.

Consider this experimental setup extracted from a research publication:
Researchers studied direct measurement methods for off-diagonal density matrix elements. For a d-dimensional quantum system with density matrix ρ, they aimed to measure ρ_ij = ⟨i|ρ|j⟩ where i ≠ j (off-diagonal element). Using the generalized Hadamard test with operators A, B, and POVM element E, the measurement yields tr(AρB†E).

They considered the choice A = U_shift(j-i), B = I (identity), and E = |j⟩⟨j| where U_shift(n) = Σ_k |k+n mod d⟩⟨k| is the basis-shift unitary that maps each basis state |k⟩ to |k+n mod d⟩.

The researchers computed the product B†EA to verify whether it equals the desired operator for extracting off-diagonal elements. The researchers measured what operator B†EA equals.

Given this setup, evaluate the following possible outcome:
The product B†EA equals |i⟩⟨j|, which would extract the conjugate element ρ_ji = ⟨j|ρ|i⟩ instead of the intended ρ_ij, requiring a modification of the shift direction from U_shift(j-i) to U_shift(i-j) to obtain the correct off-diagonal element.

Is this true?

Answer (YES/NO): NO